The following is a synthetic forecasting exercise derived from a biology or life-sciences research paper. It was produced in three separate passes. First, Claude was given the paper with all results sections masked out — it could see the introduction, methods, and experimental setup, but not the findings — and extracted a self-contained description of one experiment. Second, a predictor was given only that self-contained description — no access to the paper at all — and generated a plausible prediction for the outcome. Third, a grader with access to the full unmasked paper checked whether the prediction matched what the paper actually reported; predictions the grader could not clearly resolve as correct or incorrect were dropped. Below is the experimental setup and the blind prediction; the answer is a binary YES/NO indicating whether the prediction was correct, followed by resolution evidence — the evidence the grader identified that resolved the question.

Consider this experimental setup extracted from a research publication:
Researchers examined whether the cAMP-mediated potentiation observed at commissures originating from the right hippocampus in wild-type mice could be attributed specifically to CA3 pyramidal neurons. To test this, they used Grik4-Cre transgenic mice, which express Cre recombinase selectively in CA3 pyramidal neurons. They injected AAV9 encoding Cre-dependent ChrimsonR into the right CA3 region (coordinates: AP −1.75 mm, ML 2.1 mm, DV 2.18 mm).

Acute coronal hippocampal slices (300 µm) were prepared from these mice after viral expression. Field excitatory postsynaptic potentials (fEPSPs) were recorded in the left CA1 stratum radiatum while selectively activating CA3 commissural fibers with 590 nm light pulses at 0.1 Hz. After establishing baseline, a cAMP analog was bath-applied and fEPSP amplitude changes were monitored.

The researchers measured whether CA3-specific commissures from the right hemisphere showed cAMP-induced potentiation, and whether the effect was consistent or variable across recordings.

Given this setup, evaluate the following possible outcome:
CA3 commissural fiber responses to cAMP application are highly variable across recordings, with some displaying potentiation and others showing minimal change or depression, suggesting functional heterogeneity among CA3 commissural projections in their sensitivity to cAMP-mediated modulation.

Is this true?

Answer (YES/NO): YES